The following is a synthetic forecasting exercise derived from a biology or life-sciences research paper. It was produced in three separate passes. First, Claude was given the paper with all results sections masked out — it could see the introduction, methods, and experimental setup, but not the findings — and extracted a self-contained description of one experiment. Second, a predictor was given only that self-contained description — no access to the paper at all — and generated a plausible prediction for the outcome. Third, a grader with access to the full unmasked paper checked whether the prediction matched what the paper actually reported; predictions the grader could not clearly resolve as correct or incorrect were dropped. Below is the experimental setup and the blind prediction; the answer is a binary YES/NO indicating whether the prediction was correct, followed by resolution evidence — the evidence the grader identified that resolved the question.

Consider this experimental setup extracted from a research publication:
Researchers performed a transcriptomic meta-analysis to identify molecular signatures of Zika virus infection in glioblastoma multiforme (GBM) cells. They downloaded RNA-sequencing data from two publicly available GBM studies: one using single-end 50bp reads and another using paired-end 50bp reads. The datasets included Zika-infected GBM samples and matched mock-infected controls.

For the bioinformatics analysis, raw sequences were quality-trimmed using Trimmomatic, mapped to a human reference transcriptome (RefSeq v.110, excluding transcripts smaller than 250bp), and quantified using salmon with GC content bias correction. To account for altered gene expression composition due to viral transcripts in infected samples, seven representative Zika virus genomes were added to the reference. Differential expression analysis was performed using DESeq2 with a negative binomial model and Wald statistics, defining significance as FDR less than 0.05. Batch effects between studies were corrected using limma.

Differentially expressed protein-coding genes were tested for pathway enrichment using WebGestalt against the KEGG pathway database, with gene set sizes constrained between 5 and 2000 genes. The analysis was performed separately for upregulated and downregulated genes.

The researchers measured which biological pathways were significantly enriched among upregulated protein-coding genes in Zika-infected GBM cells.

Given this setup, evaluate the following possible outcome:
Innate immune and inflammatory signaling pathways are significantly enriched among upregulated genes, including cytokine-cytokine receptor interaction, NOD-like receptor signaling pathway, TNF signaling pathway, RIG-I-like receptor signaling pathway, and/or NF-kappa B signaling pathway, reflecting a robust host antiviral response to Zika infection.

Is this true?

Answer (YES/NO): YES